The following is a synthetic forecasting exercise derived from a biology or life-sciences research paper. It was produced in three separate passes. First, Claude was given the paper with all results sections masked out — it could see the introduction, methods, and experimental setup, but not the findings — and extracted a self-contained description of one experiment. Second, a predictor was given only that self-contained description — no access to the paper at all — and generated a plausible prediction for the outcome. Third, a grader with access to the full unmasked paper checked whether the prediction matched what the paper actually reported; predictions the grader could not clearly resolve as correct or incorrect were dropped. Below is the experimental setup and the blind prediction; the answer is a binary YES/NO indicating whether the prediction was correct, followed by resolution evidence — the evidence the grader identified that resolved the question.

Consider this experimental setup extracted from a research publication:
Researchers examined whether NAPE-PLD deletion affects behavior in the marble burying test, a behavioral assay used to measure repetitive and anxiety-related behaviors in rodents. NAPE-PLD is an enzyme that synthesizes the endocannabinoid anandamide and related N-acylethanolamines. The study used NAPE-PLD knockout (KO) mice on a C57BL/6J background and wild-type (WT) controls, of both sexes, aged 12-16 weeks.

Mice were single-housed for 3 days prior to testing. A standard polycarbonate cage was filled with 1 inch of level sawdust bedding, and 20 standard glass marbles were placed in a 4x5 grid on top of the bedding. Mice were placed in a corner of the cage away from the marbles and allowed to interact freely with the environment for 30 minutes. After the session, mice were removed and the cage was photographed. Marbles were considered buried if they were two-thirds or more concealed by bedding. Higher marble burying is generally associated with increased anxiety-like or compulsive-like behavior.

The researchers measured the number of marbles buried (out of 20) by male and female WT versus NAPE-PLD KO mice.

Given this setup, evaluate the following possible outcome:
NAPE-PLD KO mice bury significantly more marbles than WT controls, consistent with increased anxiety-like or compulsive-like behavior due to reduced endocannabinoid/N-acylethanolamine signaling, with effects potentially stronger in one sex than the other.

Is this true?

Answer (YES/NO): NO